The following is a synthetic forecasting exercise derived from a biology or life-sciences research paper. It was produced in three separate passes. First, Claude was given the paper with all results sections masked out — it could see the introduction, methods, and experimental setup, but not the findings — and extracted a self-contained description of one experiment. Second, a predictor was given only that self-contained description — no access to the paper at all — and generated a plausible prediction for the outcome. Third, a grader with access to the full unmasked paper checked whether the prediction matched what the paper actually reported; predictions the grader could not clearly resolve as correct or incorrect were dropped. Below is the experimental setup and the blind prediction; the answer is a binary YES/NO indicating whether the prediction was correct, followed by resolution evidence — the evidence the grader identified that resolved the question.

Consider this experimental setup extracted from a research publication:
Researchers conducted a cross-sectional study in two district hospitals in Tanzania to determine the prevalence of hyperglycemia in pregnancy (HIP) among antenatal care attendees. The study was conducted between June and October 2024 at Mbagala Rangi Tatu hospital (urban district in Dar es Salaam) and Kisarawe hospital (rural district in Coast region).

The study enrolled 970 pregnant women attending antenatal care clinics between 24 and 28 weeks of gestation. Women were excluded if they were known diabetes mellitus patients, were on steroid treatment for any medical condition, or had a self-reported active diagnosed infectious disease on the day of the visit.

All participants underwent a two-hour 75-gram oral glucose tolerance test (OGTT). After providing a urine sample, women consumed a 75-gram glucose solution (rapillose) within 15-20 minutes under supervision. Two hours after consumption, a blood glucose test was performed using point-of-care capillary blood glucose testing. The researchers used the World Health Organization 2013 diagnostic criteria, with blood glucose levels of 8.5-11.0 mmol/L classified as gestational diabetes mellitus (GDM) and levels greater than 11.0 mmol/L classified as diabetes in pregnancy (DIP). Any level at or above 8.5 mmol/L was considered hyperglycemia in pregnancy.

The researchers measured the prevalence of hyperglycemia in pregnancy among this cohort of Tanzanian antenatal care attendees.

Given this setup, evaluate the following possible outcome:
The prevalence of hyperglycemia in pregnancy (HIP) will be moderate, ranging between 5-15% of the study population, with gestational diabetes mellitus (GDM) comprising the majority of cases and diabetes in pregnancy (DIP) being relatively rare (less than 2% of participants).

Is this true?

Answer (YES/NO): NO